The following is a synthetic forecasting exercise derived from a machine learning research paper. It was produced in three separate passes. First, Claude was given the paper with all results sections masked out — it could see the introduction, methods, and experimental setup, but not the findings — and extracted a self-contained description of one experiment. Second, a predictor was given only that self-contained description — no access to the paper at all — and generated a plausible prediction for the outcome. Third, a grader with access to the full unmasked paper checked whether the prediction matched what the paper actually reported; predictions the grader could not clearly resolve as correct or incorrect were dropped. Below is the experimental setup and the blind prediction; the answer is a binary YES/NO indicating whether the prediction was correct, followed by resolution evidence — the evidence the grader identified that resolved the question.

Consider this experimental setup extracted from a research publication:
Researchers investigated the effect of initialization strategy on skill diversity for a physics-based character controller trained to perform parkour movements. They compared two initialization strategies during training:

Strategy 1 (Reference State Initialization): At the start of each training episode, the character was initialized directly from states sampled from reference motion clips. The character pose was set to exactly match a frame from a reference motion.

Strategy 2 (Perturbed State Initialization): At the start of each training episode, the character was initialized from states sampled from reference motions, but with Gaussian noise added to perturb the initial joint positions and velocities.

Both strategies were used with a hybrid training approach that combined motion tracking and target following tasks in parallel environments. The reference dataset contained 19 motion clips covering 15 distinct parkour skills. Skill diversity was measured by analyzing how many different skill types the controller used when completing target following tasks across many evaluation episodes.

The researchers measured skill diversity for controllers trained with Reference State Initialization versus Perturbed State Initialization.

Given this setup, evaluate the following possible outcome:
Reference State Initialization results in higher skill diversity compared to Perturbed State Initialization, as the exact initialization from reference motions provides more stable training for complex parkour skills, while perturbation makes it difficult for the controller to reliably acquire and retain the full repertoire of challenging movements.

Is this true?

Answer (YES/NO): NO